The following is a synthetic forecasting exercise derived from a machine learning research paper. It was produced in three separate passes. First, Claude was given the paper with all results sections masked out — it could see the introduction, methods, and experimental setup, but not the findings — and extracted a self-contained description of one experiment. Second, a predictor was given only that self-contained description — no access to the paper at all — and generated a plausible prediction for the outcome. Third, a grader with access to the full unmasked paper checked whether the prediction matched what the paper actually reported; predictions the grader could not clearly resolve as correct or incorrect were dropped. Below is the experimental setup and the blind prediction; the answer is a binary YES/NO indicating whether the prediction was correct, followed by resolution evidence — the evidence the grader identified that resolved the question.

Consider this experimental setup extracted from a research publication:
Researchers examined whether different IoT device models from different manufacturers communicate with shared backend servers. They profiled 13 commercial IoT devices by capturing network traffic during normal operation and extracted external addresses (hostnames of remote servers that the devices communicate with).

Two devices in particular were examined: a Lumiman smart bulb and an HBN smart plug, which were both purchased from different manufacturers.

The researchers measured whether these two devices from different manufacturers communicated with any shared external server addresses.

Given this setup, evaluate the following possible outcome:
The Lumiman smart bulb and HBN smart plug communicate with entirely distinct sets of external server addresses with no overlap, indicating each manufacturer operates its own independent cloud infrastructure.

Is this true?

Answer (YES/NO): NO